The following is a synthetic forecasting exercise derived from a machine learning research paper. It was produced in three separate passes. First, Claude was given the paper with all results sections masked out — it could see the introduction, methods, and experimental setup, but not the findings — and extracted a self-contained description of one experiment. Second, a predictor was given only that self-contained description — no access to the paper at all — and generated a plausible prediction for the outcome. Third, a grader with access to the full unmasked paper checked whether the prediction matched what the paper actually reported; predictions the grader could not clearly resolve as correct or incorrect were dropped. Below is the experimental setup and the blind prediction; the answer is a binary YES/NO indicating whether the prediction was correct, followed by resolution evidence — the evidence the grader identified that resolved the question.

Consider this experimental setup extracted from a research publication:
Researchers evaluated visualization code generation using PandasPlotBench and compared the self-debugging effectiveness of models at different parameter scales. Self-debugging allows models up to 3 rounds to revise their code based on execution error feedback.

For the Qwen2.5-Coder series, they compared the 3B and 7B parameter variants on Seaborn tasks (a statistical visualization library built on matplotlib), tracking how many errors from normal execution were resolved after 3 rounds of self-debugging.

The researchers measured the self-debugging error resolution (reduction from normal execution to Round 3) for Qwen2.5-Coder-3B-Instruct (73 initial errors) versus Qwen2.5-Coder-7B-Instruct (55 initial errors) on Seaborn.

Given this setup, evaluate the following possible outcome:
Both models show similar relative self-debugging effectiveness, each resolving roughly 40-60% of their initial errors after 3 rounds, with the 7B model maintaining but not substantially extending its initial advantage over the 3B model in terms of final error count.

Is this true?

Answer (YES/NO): NO